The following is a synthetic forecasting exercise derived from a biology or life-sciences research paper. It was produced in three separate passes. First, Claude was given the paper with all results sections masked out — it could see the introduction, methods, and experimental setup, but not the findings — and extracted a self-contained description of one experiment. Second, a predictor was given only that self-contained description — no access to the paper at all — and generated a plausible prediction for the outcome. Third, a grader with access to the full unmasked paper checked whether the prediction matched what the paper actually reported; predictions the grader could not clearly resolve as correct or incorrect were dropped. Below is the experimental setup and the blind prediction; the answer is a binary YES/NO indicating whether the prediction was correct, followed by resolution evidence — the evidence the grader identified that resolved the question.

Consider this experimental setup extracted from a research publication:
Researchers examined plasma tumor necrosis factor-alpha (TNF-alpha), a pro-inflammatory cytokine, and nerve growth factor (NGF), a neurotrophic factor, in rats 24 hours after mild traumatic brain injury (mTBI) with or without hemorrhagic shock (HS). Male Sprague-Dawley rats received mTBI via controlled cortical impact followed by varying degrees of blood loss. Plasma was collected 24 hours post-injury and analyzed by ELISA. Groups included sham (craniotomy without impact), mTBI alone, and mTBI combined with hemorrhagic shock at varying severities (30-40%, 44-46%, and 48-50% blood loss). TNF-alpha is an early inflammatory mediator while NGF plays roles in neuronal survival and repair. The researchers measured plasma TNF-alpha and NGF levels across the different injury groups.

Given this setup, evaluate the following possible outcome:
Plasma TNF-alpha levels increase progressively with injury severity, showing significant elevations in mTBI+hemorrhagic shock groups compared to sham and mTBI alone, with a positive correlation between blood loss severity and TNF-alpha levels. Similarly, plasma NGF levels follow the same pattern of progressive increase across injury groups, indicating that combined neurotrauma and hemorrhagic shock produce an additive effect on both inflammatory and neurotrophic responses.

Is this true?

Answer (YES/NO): NO